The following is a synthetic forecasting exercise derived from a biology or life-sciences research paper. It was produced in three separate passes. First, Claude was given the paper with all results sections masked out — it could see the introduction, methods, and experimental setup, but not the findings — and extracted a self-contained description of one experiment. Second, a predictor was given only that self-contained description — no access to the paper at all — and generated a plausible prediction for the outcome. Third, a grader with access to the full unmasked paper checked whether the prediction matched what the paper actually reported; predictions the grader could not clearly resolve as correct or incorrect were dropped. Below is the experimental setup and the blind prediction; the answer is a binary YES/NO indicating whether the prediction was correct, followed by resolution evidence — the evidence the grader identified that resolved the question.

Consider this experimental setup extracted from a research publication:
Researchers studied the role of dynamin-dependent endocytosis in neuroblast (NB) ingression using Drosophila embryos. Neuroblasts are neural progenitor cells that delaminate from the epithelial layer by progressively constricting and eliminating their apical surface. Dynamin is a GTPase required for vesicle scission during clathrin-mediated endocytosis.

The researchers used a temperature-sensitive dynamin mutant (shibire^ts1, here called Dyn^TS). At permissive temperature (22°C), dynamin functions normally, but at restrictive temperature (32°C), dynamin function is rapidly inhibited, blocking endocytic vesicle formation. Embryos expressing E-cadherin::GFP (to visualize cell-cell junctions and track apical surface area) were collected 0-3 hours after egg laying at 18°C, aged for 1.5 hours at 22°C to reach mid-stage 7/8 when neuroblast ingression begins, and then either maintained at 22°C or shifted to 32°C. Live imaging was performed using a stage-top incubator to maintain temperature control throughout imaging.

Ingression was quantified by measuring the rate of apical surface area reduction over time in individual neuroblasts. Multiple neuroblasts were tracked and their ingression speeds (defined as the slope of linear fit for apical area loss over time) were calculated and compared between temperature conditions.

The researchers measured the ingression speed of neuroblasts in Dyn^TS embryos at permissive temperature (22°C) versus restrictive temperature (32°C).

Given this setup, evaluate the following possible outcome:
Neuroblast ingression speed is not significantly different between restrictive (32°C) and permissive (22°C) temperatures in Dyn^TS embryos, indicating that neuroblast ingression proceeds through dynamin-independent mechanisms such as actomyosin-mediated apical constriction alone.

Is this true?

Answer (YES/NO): NO